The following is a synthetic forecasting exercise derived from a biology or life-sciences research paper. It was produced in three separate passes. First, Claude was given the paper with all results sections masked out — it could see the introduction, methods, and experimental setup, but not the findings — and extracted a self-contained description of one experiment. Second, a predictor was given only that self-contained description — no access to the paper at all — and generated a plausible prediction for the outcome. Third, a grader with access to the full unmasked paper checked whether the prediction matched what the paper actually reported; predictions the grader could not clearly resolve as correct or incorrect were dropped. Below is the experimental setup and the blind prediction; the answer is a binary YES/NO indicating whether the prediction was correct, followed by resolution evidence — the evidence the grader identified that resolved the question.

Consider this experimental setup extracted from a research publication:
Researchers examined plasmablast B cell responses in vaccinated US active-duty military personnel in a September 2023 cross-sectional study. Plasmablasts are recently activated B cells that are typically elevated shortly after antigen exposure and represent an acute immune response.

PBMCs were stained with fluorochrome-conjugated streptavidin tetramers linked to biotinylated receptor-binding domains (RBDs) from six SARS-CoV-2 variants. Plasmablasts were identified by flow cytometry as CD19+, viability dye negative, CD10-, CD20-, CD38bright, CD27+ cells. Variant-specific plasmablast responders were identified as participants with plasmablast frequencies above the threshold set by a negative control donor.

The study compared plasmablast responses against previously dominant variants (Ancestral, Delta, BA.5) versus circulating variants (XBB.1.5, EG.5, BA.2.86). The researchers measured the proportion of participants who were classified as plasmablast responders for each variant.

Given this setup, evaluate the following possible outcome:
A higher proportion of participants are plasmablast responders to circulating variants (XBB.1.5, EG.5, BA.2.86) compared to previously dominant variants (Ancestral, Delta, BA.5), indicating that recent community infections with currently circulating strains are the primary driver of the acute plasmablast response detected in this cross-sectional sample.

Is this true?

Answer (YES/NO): NO